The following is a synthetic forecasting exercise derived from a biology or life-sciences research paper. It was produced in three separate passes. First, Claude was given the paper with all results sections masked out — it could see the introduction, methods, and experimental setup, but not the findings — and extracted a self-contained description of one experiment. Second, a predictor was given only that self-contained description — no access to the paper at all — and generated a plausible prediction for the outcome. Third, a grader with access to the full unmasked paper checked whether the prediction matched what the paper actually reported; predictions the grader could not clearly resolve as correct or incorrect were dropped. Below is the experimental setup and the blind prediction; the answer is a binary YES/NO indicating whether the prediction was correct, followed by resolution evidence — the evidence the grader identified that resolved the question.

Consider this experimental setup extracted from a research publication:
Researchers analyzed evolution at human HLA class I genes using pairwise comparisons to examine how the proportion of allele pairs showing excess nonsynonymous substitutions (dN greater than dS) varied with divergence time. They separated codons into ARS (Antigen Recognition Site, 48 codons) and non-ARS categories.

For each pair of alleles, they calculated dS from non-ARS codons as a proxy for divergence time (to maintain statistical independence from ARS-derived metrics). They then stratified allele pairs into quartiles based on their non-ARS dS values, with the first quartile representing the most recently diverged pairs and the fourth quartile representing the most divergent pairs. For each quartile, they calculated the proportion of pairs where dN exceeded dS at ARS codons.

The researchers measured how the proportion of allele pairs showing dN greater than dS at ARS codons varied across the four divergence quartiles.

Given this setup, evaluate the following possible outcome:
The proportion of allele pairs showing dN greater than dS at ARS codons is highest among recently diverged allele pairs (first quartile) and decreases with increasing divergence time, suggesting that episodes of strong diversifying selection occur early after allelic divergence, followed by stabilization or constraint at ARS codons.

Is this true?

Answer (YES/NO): NO